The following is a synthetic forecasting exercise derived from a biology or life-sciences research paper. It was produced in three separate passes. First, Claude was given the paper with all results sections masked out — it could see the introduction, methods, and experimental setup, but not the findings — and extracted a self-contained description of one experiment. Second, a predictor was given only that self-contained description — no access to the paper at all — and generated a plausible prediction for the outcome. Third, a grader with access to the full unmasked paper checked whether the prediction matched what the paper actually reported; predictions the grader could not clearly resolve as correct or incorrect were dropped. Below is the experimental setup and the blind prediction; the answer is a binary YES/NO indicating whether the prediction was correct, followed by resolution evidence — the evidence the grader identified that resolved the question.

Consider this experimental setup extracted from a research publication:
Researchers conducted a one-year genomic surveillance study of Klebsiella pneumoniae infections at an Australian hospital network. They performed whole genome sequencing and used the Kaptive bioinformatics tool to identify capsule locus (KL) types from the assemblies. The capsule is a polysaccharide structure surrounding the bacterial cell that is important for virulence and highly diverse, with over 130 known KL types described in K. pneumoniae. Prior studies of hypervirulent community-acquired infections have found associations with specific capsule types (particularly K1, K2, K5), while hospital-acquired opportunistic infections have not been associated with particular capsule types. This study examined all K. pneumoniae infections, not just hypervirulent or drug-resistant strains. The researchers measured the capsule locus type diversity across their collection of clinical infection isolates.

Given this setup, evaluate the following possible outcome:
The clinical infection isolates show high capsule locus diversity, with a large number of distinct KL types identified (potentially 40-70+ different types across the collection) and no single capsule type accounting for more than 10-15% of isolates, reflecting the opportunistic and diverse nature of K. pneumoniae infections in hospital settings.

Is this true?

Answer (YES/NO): YES